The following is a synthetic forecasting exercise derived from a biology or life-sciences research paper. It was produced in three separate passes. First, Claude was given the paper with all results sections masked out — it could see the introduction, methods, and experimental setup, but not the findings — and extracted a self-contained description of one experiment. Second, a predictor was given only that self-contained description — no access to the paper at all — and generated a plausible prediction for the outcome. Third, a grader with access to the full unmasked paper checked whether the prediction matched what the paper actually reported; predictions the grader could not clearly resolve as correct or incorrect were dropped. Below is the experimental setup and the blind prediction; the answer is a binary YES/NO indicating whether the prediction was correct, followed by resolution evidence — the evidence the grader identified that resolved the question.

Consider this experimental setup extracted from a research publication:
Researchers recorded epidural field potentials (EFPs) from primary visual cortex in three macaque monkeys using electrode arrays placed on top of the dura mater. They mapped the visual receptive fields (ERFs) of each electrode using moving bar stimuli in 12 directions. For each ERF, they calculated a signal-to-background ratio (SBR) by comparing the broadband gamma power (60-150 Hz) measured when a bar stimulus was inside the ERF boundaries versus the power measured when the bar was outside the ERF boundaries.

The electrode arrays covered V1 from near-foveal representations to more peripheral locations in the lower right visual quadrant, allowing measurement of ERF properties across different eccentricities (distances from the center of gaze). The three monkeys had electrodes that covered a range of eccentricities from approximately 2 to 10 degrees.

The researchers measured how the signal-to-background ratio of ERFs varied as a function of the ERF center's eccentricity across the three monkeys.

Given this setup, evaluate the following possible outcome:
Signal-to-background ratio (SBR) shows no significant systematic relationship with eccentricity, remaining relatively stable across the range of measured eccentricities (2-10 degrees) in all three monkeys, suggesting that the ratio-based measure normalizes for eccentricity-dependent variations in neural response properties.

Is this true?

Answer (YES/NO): NO